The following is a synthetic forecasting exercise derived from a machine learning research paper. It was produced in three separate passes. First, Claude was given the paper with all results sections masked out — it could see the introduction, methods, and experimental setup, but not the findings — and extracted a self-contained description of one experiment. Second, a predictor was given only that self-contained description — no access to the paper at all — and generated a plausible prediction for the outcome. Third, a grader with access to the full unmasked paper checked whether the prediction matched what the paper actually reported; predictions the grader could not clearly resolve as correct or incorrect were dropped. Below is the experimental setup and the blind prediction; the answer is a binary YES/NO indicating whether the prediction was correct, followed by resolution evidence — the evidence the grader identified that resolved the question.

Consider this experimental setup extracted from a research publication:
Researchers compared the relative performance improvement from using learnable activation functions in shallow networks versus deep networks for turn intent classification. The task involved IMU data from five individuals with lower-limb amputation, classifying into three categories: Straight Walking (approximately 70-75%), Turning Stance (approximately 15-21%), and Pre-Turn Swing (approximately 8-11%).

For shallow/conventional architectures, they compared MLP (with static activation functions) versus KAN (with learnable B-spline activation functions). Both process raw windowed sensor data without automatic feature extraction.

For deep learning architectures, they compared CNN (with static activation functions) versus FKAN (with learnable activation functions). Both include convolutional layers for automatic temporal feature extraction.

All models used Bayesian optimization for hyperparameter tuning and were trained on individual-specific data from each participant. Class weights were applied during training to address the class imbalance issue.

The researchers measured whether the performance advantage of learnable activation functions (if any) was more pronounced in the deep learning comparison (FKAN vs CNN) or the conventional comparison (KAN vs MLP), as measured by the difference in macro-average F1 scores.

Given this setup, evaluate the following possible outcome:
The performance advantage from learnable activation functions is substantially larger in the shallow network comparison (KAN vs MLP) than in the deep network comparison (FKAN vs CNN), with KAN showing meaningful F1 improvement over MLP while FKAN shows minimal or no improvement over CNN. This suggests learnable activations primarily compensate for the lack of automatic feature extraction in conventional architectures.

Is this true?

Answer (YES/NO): NO